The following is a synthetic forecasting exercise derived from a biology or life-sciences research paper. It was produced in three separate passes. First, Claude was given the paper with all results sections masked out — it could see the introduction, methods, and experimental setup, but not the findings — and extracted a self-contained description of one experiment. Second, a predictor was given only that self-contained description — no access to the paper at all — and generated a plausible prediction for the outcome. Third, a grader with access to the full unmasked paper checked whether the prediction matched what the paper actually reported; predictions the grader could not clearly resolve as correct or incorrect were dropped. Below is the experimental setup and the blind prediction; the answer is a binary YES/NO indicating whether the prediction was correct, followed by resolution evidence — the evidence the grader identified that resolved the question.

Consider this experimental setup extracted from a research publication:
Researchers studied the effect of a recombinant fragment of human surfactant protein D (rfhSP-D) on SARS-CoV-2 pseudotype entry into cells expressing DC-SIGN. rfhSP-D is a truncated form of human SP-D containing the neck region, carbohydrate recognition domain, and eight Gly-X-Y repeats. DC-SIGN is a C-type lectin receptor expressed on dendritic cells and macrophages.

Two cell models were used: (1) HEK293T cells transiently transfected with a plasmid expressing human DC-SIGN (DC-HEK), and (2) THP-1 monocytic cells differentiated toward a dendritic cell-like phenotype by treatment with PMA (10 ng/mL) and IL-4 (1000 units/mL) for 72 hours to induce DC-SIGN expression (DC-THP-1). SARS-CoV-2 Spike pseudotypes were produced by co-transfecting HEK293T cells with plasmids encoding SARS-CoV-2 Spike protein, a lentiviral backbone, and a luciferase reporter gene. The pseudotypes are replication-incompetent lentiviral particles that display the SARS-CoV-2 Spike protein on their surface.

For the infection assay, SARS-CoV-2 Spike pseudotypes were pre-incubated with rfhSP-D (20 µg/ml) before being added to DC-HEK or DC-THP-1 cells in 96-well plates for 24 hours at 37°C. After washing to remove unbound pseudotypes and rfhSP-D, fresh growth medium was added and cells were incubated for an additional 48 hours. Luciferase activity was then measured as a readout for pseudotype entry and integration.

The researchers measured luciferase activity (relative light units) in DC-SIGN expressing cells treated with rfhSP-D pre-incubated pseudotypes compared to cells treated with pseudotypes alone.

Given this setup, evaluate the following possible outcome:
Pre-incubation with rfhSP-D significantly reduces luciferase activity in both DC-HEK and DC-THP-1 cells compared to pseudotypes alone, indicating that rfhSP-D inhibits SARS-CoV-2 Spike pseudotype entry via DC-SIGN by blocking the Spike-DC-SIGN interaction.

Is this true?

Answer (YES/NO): NO